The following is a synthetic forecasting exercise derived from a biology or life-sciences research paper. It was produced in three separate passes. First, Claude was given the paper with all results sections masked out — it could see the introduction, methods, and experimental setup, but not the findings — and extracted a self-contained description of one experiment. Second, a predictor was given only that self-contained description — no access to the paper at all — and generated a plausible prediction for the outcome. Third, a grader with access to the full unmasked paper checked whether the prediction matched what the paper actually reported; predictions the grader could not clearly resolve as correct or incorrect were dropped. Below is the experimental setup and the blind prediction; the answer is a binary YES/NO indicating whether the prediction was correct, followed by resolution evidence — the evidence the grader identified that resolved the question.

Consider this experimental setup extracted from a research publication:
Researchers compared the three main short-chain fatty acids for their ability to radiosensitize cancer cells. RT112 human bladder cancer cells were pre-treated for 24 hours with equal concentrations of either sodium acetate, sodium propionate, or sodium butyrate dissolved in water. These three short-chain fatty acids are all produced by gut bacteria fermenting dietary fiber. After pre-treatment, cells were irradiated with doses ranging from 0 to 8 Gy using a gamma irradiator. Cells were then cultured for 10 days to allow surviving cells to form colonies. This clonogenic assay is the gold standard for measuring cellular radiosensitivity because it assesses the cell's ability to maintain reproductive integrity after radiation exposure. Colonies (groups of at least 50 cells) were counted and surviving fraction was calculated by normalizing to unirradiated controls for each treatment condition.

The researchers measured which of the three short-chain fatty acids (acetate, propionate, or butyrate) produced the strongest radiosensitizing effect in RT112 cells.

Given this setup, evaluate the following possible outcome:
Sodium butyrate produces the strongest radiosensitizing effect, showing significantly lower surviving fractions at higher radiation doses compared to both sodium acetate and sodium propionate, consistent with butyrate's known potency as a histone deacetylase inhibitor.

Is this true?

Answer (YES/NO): YES